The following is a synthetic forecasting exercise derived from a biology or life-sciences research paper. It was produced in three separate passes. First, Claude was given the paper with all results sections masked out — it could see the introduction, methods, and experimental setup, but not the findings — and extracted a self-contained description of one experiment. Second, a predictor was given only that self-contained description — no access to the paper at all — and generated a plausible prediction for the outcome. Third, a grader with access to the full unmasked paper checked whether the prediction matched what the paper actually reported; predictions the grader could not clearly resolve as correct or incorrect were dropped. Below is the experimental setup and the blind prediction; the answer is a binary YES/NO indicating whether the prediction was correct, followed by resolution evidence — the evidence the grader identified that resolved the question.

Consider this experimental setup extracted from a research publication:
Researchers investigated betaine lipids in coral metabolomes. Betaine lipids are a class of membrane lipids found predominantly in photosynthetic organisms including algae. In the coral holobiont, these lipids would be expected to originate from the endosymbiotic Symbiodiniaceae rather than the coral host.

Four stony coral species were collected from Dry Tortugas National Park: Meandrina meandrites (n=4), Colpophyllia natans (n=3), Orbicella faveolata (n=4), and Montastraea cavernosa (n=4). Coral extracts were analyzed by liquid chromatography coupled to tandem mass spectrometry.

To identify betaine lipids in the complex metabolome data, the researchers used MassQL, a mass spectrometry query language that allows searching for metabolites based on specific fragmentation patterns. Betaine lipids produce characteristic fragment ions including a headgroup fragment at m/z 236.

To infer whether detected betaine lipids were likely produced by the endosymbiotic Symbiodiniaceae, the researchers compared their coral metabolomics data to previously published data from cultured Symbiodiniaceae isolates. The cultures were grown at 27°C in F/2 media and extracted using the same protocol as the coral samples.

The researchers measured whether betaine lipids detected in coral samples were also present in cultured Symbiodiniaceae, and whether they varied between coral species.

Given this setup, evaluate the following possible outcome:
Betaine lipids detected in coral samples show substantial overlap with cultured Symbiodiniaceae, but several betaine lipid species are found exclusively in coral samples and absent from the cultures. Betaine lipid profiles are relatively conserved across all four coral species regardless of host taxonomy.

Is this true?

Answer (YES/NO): NO